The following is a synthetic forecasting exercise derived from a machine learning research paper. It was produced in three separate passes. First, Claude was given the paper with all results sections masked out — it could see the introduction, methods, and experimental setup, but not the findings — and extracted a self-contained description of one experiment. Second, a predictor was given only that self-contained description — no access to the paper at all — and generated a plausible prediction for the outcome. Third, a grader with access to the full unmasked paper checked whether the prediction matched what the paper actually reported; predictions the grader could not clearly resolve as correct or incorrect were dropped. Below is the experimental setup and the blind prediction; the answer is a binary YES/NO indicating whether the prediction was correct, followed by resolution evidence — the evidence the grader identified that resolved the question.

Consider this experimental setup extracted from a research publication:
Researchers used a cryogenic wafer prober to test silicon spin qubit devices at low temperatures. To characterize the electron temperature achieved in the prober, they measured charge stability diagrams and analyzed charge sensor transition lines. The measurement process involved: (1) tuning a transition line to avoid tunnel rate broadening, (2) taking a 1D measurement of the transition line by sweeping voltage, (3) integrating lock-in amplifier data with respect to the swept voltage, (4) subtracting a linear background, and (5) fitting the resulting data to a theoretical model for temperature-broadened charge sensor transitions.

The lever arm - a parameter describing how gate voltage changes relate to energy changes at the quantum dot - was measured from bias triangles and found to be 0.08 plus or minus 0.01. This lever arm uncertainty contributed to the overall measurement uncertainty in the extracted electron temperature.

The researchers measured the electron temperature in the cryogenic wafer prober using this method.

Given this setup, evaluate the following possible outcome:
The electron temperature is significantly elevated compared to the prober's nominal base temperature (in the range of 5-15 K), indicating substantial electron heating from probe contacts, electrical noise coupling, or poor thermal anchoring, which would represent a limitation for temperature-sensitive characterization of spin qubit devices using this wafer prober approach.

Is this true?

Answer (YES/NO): NO